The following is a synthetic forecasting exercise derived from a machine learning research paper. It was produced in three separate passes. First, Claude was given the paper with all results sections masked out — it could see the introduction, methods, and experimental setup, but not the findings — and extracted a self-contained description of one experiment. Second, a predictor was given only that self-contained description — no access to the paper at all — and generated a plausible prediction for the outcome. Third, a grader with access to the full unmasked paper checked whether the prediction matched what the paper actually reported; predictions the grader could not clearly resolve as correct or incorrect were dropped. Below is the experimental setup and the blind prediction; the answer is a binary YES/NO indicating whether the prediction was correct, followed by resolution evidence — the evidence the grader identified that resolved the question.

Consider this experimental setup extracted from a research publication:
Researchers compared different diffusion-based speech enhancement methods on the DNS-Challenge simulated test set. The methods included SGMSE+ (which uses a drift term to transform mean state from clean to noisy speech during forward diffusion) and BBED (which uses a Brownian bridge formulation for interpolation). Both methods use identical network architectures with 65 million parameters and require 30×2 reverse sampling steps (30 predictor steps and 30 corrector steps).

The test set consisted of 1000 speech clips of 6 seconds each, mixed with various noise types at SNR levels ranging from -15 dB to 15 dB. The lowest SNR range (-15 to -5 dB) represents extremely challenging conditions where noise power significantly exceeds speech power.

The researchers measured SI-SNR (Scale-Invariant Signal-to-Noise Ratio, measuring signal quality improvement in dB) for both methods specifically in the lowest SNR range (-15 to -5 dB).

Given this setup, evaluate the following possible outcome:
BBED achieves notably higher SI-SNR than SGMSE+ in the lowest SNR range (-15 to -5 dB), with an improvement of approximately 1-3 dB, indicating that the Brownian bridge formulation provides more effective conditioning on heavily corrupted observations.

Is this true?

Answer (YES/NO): NO